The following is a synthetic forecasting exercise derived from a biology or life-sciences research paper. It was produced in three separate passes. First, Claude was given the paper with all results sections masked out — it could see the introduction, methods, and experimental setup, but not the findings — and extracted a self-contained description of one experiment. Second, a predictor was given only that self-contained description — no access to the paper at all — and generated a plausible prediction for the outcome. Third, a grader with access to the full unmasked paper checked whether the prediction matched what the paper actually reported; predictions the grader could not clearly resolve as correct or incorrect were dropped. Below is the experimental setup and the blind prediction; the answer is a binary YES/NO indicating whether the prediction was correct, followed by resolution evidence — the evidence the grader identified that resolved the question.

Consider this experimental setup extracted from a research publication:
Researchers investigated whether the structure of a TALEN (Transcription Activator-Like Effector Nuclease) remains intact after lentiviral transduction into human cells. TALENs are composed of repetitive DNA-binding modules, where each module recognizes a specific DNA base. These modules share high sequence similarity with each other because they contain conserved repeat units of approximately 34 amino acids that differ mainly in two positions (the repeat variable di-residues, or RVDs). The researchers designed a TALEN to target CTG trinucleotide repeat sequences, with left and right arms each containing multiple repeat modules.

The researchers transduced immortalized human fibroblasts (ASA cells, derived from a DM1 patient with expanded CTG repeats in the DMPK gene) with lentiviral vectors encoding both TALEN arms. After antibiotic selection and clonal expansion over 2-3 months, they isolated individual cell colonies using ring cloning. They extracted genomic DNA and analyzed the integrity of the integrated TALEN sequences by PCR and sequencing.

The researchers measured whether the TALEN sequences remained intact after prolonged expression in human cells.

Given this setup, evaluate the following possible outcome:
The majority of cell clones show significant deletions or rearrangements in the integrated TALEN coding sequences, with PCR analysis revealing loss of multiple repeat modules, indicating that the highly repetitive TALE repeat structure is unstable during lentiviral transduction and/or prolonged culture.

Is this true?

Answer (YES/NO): YES